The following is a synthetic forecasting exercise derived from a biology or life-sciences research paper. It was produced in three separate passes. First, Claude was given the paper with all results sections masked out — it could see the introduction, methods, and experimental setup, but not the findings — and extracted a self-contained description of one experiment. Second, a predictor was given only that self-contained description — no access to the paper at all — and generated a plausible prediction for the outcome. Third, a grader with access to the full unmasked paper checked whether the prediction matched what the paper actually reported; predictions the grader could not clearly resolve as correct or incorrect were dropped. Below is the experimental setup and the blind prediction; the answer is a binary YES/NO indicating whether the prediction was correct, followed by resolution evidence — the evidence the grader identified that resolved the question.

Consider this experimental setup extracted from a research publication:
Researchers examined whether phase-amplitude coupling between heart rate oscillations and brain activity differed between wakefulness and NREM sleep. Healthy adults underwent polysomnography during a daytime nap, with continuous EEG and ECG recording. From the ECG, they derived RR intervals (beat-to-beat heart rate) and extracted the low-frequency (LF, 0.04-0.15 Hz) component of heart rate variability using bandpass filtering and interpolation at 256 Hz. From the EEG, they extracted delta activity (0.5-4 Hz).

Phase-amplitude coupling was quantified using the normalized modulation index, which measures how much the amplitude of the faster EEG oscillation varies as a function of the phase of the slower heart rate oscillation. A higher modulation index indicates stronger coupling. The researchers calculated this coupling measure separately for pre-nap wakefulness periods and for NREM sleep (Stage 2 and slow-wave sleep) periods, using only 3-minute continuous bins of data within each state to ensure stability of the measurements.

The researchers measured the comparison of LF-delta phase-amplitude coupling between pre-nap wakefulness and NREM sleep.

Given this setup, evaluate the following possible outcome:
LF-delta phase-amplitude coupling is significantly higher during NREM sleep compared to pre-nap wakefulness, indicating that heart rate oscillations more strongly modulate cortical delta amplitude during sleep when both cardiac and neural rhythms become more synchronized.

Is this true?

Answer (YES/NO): YES